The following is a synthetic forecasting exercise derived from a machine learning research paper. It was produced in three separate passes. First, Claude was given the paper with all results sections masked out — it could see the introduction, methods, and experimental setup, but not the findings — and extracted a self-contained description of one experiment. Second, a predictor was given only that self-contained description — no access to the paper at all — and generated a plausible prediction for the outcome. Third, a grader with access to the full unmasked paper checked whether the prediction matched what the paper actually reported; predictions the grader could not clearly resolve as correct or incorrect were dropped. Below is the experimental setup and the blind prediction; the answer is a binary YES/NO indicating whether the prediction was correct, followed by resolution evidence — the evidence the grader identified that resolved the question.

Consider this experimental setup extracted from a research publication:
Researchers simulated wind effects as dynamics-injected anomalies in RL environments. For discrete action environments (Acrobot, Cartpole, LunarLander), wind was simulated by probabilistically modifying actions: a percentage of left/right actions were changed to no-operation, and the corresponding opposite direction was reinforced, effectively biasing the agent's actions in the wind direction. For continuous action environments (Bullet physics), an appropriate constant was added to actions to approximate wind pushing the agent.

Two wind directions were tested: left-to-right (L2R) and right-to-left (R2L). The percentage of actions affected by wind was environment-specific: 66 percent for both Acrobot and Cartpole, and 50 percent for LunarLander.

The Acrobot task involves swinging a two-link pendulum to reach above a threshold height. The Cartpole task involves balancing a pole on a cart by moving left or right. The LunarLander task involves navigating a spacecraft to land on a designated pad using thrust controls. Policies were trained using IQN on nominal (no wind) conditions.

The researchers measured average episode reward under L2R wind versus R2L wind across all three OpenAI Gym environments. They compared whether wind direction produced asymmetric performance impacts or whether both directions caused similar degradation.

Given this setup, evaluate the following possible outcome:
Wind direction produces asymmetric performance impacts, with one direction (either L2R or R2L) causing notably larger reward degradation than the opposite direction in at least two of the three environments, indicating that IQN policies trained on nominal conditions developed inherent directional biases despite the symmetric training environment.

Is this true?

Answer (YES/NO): NO